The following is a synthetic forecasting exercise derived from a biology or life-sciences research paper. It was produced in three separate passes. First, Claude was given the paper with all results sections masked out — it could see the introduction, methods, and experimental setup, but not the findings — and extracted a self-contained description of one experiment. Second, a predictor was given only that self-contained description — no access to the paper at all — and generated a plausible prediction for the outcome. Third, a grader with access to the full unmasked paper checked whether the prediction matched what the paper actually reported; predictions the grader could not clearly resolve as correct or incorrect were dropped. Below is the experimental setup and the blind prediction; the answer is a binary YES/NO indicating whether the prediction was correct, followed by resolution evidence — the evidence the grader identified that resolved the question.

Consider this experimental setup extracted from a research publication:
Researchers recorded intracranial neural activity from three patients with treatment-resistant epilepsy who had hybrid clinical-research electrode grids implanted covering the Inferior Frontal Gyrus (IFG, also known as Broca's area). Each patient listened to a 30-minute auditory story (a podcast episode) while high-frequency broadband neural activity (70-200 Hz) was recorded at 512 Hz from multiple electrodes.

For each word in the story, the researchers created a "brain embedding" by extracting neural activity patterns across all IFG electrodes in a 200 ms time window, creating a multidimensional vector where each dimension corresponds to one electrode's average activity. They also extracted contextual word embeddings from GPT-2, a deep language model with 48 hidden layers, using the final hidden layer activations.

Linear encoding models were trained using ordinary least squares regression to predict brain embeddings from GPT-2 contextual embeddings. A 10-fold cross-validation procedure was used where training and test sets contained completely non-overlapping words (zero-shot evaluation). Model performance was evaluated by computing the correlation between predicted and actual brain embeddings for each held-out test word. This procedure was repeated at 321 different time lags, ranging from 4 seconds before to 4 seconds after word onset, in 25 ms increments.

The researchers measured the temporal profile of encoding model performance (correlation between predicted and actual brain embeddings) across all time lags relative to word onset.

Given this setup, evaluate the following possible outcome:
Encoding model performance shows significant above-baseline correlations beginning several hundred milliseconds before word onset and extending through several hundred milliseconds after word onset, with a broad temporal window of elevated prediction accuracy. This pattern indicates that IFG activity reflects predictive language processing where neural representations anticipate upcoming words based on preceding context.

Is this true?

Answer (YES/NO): YES